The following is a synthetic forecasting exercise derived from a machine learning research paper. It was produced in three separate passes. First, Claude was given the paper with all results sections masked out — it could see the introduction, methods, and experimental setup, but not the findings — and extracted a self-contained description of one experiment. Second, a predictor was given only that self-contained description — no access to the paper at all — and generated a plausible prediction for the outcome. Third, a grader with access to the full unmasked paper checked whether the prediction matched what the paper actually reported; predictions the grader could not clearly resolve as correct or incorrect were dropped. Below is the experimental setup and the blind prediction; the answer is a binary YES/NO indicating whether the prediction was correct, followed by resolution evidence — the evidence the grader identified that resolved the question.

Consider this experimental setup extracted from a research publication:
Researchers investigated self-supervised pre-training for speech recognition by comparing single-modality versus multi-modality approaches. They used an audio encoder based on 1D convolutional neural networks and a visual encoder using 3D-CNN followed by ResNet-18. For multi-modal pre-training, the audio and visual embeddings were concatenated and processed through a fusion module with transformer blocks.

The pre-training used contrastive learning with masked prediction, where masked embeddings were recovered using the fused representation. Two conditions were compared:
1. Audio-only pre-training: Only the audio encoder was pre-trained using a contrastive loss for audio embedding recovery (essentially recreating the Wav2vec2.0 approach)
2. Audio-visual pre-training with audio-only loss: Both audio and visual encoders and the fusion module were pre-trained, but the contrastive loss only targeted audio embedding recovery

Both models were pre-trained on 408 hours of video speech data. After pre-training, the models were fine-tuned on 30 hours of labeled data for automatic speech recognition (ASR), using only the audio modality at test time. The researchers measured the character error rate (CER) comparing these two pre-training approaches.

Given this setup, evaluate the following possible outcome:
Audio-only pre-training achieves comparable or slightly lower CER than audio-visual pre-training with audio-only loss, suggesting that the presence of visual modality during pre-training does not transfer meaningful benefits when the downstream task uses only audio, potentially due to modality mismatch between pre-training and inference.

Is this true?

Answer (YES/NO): NO